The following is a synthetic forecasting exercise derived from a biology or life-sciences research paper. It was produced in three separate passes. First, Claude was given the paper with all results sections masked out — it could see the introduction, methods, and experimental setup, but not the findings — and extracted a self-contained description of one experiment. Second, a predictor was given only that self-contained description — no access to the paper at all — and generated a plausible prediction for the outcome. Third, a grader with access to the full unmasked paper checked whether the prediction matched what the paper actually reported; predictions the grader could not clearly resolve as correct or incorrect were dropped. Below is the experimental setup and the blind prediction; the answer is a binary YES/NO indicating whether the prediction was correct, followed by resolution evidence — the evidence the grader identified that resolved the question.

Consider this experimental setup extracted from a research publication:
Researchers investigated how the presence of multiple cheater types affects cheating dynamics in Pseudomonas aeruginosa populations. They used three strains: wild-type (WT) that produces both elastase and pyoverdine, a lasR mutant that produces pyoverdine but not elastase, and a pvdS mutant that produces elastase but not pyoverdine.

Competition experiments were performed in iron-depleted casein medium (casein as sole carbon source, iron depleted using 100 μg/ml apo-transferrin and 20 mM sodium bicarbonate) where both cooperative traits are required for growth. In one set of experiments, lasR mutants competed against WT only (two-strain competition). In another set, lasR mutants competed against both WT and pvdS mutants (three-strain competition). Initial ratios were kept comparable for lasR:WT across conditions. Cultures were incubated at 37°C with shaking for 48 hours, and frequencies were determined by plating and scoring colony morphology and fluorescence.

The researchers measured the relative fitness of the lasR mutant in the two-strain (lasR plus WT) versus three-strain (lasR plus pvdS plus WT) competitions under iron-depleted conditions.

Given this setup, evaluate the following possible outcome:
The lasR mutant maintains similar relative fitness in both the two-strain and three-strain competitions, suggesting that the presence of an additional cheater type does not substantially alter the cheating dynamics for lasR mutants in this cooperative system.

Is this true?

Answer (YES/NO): NO